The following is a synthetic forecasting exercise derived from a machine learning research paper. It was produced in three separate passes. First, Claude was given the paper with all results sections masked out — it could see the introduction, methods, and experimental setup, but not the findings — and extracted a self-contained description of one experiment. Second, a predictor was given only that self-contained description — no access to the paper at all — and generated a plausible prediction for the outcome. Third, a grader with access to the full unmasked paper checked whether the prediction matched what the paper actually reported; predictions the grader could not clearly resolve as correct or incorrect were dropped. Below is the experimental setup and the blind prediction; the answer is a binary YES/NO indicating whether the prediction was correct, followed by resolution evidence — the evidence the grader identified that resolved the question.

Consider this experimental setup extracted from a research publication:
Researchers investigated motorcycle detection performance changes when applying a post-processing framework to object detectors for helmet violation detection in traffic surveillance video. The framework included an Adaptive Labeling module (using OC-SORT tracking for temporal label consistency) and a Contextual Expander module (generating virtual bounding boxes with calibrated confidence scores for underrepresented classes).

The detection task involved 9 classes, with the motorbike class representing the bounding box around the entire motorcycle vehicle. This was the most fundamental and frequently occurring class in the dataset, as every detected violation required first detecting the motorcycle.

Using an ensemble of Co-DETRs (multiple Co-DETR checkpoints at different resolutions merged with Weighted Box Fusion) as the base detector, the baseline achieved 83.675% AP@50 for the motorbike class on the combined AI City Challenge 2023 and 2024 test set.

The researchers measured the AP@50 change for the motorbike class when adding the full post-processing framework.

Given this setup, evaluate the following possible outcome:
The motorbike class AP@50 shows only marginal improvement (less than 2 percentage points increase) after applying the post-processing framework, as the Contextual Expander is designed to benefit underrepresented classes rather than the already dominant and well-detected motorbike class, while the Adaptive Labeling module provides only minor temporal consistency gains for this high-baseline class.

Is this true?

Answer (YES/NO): YES